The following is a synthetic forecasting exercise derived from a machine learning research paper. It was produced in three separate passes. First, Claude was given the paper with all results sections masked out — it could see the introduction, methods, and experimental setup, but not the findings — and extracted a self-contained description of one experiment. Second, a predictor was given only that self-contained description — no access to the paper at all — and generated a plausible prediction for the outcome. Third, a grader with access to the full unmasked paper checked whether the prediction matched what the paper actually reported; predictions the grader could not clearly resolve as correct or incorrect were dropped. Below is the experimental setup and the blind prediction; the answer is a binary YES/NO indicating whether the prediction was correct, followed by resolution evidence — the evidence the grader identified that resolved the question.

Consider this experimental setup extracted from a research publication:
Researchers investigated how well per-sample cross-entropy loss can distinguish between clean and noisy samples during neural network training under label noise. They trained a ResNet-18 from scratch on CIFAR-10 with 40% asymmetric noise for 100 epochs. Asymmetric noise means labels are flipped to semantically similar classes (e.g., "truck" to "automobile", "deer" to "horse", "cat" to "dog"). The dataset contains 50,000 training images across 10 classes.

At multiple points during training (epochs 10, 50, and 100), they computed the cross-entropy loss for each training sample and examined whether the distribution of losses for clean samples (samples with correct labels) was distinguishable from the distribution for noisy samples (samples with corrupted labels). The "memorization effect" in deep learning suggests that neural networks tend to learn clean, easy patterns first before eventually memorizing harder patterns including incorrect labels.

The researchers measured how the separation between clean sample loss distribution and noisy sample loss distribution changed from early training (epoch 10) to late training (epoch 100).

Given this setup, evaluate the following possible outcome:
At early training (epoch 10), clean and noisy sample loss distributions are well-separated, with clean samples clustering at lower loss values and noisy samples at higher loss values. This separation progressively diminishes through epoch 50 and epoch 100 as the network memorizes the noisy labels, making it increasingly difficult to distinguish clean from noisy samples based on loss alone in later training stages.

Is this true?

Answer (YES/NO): YES